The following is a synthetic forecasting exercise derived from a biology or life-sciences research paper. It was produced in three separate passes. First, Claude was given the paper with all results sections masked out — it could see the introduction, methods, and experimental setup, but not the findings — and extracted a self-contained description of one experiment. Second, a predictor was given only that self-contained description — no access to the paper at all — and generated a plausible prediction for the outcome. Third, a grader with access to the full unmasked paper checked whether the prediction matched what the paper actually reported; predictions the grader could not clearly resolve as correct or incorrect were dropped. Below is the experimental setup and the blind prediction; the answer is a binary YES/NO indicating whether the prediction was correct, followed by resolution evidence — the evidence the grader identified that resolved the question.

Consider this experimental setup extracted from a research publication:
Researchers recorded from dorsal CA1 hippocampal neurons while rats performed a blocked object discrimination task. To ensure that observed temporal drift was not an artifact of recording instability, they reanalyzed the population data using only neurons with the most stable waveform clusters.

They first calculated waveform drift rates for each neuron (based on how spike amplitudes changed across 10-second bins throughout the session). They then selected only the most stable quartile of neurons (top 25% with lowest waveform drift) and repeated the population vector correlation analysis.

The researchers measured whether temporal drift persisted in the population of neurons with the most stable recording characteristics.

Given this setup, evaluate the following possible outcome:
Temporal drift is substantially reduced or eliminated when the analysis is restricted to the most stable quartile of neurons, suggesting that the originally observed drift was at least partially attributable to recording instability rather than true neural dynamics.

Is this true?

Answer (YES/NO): NO